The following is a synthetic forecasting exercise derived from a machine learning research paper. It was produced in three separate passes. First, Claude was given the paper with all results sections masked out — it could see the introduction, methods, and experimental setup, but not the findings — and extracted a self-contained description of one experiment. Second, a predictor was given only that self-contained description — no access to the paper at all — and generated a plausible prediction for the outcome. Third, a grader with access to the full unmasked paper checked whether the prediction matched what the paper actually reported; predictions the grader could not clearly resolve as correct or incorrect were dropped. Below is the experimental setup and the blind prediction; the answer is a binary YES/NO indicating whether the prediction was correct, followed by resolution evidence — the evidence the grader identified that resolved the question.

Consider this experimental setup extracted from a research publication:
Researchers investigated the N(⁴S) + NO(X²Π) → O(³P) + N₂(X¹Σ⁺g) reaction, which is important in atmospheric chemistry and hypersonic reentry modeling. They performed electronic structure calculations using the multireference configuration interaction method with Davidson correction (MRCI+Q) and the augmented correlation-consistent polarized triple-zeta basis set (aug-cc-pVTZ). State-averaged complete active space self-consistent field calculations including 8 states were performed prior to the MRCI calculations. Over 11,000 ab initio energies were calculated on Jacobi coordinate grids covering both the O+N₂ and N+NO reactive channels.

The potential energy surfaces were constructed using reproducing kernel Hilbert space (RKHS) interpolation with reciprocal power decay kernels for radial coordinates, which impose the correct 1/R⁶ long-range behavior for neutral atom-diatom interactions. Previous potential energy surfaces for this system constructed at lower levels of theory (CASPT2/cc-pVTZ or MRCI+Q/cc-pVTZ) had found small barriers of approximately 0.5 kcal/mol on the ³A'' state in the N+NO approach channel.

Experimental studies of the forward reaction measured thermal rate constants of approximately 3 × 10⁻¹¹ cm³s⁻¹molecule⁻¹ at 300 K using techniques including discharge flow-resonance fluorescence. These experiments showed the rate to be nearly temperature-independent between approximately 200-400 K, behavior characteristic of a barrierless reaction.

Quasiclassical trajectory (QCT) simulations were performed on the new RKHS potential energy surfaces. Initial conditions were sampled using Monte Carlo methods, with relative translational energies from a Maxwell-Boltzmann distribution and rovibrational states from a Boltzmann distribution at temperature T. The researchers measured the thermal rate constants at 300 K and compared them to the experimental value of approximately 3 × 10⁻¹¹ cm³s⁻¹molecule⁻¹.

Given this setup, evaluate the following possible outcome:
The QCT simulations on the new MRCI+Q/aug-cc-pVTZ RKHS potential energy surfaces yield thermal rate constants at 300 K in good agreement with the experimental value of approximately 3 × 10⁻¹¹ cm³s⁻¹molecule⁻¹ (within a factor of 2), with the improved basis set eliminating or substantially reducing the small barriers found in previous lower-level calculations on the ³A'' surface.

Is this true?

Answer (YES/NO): YES